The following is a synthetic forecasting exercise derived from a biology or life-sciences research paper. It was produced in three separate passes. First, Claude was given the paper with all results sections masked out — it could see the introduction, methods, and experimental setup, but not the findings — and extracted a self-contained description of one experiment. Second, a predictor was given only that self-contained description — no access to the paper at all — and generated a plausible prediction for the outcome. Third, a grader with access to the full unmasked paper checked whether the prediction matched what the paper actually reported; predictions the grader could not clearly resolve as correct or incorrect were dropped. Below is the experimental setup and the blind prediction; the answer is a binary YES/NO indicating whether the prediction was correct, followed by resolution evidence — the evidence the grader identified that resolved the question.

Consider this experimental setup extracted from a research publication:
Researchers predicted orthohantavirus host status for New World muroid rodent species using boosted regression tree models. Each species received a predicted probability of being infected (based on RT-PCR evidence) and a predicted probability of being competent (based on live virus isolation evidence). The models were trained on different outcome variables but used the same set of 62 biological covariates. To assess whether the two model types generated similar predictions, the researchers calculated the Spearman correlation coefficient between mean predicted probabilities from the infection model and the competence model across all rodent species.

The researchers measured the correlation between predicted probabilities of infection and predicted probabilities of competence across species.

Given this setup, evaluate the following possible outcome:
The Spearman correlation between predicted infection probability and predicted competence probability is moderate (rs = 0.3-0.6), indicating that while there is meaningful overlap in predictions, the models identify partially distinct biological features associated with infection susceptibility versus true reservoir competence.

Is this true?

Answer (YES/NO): NO